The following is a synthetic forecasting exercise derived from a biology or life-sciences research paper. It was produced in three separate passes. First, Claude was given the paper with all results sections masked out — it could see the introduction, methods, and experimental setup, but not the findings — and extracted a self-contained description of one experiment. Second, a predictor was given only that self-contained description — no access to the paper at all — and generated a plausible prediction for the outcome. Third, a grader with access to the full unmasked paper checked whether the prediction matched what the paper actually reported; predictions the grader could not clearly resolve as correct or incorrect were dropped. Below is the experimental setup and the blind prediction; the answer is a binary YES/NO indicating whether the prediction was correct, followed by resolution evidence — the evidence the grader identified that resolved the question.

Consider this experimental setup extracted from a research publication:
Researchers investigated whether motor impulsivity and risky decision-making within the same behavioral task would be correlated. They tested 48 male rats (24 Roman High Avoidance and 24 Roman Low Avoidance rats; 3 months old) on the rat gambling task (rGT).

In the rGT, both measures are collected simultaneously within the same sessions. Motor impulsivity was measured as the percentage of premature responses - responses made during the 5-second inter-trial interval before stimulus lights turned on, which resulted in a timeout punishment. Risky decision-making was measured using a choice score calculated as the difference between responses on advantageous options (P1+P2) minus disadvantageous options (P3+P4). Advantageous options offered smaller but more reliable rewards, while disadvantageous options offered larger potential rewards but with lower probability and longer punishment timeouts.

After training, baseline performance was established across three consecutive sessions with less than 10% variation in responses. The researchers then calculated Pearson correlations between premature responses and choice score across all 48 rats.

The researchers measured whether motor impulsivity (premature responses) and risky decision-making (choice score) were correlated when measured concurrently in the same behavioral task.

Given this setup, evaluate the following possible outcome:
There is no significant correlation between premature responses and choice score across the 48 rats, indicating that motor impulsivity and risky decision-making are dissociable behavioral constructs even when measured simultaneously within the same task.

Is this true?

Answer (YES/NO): NO